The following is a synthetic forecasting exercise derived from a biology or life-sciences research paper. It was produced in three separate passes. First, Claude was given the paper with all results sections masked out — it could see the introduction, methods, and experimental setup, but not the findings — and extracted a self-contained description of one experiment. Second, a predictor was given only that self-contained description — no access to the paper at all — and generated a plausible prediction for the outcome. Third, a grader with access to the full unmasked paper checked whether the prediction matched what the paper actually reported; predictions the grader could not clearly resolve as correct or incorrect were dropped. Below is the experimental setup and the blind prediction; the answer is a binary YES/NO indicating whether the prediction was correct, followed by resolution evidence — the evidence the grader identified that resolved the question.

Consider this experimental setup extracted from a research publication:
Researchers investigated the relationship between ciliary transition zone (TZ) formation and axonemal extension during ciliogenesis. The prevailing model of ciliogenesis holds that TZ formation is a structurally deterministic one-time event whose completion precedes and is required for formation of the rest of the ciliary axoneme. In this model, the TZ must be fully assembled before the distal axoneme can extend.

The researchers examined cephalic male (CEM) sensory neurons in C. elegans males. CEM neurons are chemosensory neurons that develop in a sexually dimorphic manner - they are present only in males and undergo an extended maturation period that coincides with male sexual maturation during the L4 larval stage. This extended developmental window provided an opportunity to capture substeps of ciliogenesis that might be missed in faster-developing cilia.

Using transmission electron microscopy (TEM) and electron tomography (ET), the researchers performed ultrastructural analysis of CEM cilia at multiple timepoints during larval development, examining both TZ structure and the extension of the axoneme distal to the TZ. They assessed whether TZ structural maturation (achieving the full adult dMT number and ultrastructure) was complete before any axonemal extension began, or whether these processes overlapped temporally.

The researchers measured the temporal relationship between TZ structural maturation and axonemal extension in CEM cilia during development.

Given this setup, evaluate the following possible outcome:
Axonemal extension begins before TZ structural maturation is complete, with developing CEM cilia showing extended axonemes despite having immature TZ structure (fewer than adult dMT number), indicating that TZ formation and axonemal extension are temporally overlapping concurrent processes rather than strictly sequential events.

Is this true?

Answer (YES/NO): YES